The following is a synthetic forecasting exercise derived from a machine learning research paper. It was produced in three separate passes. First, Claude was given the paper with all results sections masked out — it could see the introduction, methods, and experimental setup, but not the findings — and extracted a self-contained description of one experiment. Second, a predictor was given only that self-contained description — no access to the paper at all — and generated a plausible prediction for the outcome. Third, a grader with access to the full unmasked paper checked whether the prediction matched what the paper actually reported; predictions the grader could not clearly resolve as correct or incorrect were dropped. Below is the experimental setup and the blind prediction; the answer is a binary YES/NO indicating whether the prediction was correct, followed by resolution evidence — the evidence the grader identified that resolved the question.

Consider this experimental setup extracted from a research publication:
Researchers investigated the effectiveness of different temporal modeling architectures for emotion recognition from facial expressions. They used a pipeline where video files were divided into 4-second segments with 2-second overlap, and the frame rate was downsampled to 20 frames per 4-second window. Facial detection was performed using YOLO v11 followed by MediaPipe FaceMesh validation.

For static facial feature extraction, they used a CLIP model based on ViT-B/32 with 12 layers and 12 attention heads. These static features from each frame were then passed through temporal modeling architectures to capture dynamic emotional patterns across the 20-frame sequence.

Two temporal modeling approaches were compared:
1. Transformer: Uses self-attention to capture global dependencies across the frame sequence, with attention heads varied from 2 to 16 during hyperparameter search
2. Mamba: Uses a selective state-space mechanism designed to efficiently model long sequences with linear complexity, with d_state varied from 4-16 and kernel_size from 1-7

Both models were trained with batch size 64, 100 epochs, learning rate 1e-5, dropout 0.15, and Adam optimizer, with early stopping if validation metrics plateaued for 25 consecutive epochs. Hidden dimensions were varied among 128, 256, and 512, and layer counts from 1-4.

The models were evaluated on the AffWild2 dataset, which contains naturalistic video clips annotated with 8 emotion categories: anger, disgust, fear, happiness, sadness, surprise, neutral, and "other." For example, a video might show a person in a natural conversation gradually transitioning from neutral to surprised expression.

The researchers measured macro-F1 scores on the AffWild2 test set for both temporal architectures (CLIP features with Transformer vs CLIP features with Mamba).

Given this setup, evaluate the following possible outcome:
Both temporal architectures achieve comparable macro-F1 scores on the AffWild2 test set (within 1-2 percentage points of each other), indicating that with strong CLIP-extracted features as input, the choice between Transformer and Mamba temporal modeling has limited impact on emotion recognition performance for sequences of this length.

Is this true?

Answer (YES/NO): YES